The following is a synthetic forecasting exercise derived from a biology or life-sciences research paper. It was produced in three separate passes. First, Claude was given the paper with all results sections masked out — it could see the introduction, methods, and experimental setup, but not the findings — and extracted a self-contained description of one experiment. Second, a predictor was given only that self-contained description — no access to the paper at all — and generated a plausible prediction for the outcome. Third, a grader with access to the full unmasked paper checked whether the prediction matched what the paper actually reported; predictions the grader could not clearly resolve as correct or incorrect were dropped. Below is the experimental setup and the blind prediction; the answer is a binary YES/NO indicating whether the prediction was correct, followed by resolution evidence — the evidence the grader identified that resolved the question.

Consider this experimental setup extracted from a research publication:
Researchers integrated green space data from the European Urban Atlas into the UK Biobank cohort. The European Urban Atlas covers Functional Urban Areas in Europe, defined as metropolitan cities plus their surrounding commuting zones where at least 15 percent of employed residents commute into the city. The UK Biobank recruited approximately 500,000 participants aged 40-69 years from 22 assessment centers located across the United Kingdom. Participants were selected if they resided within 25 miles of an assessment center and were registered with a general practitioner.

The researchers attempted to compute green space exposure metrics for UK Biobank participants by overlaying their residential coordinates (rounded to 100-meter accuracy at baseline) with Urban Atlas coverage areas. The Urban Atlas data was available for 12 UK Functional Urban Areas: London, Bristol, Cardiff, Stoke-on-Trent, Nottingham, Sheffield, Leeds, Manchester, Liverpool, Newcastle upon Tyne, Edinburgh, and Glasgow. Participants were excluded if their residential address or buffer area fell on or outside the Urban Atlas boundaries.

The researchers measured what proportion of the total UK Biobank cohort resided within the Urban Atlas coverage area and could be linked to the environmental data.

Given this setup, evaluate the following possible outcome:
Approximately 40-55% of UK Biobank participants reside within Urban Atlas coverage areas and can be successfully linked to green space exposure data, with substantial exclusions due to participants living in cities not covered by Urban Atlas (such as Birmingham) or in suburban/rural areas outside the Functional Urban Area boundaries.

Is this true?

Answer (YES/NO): NO